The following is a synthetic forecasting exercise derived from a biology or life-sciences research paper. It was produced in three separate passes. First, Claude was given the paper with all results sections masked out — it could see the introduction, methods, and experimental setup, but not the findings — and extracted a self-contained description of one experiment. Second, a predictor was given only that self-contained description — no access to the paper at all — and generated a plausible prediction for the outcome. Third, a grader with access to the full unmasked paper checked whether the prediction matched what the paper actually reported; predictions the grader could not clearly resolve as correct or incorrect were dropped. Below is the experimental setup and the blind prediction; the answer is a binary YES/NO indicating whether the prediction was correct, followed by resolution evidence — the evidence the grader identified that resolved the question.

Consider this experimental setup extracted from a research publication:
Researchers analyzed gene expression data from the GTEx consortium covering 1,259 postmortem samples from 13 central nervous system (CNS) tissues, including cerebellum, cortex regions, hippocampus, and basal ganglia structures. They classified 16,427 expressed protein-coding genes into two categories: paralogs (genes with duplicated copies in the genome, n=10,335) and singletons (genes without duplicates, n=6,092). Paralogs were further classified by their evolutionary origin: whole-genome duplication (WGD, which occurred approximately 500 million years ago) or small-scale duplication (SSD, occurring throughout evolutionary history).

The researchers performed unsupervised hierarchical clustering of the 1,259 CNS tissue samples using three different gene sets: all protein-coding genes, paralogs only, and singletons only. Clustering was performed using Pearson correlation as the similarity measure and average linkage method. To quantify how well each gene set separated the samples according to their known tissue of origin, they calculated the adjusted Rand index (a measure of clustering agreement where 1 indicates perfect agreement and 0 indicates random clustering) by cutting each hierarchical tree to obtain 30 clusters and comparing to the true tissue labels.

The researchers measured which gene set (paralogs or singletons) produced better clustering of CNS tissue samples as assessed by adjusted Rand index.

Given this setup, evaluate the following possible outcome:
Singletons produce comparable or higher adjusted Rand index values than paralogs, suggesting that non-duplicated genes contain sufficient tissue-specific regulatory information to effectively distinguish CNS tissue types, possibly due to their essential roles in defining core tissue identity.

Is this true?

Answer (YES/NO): NO